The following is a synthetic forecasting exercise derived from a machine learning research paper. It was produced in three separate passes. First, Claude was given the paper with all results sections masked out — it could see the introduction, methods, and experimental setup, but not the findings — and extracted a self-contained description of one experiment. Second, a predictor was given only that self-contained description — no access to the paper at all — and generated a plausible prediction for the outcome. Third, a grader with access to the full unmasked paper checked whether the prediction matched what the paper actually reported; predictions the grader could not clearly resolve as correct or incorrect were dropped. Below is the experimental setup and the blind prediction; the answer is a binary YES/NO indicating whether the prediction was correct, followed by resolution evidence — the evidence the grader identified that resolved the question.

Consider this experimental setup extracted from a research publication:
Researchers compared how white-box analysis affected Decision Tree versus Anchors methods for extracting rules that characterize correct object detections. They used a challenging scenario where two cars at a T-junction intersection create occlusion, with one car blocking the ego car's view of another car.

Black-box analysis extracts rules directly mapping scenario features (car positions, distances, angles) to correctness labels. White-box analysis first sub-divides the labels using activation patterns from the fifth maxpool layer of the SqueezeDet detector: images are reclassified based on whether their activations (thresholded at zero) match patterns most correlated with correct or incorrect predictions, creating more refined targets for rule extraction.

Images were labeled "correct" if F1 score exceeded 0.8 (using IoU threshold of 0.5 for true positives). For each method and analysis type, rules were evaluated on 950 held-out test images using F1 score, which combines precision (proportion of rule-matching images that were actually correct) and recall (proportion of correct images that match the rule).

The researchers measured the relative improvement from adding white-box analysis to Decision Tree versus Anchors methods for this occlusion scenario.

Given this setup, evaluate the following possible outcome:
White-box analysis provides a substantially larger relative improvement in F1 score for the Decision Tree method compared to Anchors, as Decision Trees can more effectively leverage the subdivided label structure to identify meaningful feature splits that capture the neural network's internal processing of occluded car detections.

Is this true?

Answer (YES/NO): YES